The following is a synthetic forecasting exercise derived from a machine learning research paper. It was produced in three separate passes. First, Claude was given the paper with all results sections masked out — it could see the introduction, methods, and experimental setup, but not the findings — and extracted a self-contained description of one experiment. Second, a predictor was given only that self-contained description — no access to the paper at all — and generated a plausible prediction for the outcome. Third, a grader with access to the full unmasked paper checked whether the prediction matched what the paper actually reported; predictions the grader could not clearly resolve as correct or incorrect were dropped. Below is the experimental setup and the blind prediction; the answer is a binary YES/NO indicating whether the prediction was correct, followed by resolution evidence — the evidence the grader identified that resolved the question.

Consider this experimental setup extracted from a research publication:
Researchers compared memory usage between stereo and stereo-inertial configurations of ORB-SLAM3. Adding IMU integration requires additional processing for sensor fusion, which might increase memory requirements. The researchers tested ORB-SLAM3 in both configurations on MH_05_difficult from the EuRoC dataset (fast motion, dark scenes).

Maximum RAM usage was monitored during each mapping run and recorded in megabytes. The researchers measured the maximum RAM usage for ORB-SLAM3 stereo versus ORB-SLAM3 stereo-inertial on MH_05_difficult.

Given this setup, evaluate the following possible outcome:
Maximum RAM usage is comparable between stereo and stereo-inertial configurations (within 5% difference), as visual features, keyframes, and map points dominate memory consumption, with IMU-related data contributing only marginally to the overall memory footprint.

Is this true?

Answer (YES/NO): YES